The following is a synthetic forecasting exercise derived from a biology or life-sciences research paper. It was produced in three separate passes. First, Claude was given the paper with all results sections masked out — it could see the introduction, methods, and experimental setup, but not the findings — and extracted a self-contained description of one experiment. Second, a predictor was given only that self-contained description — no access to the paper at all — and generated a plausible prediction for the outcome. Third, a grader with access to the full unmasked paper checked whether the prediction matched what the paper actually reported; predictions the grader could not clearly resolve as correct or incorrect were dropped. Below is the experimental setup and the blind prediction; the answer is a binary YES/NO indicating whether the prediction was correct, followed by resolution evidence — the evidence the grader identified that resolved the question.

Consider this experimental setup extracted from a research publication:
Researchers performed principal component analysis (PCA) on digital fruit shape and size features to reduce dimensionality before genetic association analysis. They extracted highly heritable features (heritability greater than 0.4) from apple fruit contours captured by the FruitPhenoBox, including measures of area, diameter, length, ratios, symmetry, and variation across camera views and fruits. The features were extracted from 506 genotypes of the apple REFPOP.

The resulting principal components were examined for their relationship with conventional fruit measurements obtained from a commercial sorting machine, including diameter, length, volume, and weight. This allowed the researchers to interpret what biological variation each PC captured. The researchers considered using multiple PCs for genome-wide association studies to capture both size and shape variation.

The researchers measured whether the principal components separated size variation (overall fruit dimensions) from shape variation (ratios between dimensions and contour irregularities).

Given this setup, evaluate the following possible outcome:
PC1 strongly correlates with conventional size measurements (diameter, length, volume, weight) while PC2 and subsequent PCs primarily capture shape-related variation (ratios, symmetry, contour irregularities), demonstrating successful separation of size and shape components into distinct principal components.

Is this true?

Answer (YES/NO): YES